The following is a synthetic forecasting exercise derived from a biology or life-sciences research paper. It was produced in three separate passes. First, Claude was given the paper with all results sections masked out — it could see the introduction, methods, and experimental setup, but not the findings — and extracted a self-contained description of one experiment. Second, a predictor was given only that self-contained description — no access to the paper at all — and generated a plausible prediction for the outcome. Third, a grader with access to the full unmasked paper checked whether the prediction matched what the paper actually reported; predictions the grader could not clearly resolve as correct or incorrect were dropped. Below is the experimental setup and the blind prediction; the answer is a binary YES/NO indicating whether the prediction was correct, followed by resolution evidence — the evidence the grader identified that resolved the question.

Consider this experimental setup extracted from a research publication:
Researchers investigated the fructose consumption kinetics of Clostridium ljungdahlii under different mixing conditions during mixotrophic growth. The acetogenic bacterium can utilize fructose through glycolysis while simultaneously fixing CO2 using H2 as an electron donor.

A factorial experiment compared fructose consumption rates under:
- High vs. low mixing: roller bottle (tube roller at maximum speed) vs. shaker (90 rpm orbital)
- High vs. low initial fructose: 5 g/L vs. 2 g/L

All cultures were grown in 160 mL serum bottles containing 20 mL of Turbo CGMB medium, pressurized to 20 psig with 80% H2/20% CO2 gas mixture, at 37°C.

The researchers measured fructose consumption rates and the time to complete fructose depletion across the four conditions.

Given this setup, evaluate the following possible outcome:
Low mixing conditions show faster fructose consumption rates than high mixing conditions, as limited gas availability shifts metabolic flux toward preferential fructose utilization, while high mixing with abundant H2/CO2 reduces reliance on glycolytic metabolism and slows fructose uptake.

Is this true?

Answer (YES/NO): NO